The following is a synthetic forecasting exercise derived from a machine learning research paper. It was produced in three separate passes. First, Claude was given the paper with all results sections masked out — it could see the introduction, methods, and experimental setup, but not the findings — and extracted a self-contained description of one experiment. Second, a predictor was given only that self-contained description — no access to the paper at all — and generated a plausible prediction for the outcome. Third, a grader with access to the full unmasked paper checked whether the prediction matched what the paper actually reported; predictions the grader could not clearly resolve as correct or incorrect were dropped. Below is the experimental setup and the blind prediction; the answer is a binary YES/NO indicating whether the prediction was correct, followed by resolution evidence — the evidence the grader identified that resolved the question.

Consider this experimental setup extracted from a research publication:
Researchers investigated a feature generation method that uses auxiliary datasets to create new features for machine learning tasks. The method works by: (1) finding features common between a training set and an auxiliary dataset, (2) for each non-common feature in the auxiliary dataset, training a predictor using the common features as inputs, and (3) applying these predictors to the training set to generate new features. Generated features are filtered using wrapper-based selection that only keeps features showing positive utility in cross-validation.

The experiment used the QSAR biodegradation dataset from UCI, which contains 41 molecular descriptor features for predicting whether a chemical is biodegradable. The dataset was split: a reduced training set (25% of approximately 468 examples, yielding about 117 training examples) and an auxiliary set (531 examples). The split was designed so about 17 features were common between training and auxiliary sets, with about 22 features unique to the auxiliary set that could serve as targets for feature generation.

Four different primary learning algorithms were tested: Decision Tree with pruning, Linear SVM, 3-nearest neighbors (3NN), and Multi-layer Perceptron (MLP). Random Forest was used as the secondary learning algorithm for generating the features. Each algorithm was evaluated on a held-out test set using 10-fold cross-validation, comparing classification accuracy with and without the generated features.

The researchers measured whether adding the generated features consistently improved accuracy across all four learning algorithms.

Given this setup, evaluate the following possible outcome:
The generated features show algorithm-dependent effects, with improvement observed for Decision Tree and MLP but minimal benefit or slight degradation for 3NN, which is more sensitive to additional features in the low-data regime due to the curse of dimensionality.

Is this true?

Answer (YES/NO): NO